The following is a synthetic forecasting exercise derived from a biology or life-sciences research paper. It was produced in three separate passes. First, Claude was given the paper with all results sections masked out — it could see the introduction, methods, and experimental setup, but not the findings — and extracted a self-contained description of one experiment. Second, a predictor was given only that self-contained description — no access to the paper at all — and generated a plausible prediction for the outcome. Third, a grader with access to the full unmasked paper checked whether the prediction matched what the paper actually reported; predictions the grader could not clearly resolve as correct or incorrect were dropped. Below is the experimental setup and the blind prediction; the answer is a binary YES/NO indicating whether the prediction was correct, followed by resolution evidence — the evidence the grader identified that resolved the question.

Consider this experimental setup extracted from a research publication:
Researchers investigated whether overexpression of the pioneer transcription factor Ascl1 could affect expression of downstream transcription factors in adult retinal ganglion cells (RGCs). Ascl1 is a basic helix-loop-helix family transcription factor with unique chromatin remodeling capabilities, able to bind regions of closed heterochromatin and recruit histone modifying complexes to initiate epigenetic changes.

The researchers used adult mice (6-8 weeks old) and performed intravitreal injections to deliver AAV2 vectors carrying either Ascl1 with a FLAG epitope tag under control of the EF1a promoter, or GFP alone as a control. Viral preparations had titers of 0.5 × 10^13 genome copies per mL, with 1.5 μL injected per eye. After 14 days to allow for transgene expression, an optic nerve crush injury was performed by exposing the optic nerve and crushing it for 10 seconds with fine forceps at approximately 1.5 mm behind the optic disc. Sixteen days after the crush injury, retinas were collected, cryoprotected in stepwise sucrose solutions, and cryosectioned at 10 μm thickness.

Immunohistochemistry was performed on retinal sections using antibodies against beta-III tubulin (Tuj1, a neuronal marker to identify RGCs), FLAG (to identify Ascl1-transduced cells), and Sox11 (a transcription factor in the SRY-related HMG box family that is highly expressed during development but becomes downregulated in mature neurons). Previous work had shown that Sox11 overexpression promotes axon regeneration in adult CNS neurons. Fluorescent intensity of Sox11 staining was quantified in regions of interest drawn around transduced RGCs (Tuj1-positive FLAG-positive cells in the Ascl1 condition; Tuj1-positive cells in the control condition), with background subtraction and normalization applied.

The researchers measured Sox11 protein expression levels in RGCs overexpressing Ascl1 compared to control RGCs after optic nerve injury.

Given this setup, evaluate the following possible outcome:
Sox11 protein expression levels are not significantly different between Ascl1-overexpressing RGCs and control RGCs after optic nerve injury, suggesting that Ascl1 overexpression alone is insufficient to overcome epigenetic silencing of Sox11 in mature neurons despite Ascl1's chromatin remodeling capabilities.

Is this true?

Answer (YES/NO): NO